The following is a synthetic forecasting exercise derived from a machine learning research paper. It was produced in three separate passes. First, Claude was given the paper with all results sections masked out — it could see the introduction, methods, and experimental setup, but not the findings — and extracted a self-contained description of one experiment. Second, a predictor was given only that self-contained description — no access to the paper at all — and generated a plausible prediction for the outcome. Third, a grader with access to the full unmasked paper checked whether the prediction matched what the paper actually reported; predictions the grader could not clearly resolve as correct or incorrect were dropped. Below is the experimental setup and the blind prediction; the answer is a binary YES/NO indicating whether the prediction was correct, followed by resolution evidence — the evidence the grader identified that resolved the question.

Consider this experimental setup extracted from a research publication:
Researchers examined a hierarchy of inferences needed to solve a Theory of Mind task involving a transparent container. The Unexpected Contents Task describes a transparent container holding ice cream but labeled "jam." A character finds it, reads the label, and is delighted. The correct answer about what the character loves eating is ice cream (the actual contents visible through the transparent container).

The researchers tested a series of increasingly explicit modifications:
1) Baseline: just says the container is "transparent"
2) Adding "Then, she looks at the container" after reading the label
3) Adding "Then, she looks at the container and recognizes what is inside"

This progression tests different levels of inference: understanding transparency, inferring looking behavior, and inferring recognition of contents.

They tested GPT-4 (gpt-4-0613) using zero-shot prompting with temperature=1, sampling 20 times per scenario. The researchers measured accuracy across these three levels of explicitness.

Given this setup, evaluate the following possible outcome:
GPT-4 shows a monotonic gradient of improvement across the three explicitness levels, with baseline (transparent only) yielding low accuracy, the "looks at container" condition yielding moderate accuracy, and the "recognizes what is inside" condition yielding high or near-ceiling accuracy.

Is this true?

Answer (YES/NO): YES